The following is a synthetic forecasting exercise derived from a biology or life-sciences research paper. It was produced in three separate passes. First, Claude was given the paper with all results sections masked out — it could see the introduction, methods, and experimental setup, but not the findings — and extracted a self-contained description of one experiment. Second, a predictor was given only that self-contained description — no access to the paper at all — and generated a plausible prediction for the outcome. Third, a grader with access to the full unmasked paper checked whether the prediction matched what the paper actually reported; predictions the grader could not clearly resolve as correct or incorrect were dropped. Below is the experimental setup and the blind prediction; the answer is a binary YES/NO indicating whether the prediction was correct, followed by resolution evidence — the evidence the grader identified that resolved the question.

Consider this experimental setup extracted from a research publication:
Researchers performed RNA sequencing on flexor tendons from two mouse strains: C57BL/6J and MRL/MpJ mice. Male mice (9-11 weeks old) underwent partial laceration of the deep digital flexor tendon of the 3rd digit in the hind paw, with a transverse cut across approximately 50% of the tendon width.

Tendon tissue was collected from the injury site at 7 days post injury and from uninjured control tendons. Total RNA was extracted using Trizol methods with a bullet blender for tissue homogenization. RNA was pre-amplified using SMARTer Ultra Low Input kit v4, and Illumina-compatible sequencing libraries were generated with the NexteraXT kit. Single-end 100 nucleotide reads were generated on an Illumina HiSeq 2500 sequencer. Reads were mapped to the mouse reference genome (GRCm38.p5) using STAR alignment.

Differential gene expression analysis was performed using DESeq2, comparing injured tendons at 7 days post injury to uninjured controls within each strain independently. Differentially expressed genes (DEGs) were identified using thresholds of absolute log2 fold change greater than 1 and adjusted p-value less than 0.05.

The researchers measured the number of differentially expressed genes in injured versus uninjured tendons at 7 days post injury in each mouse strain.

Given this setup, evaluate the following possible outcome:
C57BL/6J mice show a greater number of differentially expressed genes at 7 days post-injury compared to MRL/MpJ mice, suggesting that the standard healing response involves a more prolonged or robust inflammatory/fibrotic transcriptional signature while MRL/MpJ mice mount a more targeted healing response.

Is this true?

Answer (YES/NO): NO